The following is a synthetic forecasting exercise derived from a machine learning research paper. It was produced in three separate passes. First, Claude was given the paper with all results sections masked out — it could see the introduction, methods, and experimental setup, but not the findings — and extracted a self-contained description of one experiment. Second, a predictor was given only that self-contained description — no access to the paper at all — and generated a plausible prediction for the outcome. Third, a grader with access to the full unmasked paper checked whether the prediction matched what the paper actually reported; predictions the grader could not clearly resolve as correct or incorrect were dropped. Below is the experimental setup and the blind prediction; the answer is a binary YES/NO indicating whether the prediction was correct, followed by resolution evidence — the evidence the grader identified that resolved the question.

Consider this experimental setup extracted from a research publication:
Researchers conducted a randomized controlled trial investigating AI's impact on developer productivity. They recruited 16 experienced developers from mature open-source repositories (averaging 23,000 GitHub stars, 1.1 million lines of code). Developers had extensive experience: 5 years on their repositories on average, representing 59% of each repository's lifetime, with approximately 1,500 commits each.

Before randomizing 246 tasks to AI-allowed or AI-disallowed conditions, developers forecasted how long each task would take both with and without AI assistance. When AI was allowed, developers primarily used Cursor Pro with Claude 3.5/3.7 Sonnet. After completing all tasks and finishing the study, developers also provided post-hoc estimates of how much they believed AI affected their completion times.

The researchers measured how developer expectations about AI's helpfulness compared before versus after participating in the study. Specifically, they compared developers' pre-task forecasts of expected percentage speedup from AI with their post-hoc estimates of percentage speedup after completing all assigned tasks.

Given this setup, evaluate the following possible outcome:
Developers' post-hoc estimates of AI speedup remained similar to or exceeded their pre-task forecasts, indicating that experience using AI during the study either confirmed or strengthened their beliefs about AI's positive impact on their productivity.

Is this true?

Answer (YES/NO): YES